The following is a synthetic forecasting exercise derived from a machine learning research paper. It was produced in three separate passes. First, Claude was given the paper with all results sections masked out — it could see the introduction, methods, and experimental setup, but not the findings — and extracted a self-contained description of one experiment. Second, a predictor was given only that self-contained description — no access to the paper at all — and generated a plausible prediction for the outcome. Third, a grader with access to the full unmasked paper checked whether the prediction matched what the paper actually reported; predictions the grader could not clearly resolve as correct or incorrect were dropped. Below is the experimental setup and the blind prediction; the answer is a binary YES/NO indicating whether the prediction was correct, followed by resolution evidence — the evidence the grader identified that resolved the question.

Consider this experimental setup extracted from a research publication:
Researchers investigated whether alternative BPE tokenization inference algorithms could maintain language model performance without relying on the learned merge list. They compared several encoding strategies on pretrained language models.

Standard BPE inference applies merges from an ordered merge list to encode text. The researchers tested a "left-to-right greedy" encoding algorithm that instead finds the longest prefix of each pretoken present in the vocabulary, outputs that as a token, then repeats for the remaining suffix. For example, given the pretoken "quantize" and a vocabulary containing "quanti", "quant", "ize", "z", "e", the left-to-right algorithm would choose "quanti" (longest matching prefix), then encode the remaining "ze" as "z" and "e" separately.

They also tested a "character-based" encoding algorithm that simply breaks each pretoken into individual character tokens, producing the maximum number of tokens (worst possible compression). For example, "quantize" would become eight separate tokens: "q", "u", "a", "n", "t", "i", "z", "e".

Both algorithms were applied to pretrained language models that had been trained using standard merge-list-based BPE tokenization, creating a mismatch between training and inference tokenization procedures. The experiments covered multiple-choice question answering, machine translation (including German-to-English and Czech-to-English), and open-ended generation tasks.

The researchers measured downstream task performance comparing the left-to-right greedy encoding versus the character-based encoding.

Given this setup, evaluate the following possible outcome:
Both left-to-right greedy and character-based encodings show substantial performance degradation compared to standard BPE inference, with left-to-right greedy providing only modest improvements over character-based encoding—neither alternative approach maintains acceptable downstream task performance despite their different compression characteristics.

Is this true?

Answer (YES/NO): NO